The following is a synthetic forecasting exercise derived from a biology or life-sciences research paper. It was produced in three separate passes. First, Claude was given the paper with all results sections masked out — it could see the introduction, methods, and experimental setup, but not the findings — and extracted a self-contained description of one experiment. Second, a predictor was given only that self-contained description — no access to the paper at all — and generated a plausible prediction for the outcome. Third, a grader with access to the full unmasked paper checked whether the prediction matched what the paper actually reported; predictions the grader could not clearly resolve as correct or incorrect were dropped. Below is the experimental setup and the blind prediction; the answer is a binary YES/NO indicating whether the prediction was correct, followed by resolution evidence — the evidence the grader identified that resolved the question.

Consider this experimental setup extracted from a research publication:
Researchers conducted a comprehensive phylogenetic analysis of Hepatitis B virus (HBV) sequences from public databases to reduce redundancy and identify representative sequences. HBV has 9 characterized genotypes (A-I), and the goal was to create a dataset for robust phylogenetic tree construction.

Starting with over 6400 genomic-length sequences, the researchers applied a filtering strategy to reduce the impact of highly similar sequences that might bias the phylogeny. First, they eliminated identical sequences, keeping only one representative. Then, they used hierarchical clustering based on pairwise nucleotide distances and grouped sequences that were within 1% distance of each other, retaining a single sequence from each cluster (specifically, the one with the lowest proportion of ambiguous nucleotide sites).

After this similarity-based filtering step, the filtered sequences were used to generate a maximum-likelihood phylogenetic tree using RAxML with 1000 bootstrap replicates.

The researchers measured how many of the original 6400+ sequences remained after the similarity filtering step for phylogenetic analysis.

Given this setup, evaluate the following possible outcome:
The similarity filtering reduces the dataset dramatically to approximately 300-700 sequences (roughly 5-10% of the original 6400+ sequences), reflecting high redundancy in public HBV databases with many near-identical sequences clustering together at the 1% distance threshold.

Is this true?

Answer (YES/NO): NO